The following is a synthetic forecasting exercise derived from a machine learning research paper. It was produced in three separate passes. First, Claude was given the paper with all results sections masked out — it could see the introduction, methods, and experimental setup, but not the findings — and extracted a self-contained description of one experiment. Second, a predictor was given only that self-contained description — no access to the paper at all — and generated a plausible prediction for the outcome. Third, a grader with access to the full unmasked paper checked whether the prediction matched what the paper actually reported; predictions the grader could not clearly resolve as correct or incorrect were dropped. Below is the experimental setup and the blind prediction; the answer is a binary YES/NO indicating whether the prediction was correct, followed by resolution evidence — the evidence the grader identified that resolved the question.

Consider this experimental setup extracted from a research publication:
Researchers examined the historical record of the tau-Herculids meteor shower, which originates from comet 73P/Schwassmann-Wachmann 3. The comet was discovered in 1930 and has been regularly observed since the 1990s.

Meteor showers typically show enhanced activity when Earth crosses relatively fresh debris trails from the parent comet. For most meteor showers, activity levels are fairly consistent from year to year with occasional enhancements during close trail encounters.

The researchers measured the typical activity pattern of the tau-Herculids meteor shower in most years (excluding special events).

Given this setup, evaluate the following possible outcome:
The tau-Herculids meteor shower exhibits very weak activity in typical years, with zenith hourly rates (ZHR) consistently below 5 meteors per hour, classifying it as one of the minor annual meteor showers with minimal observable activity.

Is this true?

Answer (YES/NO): NO